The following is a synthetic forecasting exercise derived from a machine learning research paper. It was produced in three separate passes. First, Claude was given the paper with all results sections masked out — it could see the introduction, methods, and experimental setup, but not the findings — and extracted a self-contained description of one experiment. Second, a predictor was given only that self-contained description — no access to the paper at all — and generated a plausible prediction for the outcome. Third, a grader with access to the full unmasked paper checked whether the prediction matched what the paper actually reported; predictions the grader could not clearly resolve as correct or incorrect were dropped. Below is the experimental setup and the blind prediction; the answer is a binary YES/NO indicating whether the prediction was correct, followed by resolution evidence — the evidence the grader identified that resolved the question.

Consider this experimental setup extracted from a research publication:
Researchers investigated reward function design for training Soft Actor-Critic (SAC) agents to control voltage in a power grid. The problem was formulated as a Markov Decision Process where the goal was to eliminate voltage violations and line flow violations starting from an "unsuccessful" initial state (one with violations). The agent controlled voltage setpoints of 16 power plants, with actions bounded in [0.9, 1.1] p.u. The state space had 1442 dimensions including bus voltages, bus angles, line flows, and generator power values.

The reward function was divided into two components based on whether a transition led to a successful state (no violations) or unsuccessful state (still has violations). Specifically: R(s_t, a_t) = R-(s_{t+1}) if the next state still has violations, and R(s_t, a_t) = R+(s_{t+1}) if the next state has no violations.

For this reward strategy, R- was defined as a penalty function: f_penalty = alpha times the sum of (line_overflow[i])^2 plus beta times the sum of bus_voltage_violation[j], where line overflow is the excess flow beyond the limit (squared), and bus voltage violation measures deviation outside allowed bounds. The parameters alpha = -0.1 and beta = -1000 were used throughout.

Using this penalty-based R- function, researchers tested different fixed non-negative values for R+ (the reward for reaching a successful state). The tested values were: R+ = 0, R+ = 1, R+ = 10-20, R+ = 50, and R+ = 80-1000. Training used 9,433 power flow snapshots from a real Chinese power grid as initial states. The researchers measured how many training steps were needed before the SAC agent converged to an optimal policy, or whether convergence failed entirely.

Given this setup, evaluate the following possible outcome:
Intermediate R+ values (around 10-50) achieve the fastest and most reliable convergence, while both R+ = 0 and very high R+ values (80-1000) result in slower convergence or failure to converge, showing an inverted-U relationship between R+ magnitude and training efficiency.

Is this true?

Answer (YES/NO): NO